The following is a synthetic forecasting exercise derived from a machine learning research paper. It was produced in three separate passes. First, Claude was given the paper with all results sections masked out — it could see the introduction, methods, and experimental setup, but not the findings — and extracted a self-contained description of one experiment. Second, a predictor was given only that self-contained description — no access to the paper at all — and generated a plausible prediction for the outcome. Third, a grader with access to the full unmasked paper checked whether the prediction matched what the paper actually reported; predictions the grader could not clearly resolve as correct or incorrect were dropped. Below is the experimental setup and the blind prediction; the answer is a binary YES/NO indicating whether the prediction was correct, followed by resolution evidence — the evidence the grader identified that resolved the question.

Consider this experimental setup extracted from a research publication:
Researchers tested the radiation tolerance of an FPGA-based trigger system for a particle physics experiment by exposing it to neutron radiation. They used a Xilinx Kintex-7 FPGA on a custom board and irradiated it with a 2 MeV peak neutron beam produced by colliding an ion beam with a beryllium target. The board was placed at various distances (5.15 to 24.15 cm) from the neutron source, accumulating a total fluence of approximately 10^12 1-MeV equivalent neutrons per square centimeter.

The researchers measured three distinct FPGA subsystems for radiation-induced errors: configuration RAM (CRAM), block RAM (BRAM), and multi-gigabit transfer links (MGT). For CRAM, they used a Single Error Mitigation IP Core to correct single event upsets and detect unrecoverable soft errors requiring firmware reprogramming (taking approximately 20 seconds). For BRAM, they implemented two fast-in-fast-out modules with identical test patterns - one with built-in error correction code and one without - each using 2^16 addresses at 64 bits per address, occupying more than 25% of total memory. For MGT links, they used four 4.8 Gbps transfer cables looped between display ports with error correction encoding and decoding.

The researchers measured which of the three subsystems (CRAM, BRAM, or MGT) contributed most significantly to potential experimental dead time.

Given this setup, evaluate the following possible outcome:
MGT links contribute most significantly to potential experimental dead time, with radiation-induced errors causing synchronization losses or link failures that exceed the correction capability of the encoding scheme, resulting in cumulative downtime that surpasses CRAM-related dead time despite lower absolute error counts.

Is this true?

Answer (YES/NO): NO